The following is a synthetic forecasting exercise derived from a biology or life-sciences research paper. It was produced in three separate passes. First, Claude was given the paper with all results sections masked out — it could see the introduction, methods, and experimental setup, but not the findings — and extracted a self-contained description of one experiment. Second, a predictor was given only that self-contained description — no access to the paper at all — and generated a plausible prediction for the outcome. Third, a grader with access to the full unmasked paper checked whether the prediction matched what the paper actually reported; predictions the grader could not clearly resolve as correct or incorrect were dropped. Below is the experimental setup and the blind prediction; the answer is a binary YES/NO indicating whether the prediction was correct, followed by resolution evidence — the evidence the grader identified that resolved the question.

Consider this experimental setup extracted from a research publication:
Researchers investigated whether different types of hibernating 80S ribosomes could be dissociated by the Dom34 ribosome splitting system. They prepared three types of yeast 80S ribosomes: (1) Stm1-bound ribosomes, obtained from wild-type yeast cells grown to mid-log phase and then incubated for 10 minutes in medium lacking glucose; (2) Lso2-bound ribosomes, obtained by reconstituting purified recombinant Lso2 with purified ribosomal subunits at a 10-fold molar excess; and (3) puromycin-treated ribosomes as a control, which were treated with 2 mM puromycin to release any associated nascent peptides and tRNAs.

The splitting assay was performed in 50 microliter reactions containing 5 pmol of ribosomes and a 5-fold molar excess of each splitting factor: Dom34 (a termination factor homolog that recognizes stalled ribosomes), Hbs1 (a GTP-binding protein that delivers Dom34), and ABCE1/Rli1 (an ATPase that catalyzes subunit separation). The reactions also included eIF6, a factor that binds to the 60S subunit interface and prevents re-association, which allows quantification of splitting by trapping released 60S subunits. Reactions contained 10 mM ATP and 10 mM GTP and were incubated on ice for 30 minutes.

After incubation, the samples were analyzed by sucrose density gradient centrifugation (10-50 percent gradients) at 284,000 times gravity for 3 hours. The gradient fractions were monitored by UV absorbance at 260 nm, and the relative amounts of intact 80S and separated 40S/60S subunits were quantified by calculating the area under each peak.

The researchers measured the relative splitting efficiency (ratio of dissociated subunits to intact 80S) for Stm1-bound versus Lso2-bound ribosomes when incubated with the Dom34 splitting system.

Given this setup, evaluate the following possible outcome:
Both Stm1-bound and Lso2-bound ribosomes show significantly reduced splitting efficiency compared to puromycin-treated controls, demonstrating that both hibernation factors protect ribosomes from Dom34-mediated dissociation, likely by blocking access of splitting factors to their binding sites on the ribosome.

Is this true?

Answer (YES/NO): NO